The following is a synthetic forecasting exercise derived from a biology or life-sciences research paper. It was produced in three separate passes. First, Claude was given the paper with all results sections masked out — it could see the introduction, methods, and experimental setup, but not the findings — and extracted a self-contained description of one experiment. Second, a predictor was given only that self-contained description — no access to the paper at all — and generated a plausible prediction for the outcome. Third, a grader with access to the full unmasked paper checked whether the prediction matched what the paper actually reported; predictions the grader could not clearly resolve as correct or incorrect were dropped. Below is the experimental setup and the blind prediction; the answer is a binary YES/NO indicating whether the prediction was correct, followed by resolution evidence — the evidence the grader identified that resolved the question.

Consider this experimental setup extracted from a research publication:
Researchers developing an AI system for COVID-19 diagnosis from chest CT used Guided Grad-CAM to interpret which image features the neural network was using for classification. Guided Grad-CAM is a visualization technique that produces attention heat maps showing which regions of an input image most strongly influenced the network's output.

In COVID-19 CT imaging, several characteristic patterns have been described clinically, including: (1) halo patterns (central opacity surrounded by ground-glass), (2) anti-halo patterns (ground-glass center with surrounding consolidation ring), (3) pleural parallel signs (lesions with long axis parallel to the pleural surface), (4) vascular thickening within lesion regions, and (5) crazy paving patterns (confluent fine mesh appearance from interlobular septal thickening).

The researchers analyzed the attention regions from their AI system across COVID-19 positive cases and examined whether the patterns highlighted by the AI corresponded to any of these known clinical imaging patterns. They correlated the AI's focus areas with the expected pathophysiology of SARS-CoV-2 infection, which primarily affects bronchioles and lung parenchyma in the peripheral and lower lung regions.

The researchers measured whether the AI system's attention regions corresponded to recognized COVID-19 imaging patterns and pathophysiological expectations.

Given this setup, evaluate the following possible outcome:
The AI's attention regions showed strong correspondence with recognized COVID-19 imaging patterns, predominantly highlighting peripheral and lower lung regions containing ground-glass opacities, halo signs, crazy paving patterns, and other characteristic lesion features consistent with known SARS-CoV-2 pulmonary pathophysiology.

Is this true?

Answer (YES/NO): YES